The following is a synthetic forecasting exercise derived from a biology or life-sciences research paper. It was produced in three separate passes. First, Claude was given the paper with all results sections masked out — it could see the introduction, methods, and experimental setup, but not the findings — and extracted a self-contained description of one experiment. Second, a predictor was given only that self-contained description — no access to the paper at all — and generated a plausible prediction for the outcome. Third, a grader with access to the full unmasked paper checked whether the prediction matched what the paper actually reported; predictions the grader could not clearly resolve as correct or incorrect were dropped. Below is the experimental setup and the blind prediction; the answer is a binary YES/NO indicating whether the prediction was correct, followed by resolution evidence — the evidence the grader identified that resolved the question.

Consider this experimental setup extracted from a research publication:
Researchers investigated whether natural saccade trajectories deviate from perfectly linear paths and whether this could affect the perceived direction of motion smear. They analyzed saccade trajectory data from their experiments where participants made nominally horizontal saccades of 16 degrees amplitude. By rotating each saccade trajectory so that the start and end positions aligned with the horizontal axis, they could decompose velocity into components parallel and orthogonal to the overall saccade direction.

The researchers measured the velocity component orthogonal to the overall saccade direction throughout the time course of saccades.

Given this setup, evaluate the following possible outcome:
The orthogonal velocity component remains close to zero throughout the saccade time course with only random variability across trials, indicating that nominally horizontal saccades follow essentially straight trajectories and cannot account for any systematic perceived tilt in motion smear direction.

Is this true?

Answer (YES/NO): NO